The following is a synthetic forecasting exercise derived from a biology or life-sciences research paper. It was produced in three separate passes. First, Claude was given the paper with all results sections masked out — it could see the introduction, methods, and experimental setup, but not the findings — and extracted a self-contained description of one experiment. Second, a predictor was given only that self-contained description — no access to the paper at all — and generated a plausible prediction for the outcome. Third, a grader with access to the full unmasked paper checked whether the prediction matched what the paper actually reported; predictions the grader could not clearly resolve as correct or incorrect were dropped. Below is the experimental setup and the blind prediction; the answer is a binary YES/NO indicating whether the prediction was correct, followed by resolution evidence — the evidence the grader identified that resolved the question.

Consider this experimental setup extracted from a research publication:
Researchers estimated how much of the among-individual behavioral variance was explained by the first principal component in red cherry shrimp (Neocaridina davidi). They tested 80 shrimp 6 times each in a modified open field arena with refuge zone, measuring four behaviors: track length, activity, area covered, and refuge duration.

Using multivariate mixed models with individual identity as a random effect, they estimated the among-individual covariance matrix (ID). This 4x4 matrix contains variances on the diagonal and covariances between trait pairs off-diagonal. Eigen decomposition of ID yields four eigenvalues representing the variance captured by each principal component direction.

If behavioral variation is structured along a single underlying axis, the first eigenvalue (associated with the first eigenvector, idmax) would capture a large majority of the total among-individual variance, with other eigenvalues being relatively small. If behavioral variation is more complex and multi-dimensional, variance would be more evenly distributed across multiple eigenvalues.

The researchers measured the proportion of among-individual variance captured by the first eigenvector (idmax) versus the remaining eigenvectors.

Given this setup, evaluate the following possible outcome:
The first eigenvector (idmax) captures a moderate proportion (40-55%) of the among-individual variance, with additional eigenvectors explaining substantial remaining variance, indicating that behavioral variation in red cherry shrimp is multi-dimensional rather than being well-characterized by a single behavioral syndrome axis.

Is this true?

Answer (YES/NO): NO